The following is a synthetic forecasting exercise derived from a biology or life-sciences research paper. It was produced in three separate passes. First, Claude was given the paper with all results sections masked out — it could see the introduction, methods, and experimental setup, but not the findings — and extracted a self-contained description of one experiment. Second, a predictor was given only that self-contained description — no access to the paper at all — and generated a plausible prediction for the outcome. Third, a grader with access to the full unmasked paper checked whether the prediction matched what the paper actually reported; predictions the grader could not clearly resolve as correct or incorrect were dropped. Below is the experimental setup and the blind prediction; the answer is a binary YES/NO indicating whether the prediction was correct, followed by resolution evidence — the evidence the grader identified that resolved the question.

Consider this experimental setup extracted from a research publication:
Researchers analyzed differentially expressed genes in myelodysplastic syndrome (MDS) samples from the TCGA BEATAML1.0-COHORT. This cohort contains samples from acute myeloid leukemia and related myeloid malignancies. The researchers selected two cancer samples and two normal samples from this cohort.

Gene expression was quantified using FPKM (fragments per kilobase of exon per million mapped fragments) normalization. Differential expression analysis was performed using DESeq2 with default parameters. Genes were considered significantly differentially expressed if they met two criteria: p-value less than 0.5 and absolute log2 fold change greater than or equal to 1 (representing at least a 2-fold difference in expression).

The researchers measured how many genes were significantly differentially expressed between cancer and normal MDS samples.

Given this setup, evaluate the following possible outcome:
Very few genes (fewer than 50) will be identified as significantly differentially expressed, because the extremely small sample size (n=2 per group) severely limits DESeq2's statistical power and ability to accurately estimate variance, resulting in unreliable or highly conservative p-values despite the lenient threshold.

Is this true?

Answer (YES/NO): NO